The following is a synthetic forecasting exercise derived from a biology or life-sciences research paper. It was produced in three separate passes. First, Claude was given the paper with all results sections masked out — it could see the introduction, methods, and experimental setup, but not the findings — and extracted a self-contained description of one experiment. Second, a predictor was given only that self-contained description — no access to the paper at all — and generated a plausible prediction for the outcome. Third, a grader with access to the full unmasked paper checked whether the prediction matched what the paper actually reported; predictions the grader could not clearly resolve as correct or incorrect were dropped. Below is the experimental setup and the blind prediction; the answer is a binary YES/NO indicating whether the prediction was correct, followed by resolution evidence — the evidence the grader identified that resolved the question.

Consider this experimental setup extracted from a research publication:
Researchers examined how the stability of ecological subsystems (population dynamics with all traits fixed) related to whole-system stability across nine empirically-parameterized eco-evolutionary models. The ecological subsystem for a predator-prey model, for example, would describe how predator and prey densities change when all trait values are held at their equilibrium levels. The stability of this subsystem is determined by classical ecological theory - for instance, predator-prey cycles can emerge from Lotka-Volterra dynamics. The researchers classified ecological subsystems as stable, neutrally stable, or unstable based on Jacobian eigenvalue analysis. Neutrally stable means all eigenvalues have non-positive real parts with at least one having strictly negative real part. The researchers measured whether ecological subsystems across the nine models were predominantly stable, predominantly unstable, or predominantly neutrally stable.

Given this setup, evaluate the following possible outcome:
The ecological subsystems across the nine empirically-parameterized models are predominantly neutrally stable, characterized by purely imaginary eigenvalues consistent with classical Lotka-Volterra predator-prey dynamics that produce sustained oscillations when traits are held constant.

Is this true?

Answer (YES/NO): NO